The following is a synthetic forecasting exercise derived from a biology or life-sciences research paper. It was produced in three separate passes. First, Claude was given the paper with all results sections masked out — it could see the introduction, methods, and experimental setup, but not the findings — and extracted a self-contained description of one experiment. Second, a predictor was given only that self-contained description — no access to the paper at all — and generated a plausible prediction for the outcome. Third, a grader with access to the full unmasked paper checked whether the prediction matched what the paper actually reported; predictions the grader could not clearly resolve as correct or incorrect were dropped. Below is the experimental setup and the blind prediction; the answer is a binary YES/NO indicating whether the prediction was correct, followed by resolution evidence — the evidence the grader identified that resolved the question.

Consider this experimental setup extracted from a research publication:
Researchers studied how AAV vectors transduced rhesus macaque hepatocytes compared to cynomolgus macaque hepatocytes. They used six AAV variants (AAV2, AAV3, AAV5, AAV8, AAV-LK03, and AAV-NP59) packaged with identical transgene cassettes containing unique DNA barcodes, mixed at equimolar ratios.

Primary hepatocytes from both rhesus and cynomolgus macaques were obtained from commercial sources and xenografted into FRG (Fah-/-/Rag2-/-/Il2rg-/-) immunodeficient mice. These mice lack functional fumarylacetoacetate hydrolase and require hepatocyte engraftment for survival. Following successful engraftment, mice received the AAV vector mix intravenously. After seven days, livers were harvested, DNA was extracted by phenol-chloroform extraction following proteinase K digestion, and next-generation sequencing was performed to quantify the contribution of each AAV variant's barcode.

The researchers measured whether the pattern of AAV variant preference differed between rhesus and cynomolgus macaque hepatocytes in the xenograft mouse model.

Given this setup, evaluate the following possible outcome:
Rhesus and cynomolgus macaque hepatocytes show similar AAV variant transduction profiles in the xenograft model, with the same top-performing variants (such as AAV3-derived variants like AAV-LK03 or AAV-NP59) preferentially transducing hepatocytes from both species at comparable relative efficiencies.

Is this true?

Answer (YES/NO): NO